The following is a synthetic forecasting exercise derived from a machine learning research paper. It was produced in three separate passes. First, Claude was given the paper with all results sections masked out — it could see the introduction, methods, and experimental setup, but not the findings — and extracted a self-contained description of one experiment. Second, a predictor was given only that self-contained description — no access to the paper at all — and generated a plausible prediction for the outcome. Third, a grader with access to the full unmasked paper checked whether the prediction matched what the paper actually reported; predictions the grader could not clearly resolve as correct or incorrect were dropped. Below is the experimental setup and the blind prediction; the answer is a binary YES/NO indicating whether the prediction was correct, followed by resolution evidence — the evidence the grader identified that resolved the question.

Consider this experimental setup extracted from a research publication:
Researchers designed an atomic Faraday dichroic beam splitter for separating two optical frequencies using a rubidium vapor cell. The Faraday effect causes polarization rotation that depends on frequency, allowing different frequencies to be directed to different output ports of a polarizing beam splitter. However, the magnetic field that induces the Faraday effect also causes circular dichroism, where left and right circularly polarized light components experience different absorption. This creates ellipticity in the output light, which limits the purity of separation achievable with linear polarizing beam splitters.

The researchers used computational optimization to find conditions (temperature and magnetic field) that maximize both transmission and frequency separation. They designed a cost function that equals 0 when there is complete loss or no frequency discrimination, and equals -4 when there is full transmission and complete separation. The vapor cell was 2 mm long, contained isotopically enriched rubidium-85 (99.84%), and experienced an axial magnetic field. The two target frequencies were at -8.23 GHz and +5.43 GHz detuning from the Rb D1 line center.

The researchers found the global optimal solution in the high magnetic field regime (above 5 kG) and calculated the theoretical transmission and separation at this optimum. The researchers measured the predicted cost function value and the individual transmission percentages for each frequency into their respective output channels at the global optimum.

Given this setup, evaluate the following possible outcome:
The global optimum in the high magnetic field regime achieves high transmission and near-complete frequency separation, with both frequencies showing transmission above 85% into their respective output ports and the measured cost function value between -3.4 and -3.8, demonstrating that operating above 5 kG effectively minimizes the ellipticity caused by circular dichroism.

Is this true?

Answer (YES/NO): NO